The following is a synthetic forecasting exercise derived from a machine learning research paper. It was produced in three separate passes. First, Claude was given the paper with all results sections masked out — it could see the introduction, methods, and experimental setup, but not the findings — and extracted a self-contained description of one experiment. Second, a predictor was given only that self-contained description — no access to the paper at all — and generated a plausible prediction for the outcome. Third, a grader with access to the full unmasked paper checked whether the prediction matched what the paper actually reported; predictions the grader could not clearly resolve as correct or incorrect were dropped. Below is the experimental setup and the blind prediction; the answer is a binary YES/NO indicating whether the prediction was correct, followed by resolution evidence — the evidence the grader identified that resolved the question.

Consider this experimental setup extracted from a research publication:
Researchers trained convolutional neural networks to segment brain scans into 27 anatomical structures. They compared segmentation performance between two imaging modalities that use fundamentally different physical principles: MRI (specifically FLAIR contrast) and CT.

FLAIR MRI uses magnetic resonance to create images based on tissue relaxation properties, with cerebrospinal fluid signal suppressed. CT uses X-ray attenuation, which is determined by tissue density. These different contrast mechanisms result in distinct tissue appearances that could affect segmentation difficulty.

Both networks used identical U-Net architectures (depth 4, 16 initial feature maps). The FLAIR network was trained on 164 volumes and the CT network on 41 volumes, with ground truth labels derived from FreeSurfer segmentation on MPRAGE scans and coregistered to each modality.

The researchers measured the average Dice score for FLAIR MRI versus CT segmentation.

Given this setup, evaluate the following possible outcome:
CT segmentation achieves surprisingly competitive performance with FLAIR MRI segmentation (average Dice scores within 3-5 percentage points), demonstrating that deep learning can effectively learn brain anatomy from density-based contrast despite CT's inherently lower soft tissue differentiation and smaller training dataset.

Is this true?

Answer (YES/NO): YES